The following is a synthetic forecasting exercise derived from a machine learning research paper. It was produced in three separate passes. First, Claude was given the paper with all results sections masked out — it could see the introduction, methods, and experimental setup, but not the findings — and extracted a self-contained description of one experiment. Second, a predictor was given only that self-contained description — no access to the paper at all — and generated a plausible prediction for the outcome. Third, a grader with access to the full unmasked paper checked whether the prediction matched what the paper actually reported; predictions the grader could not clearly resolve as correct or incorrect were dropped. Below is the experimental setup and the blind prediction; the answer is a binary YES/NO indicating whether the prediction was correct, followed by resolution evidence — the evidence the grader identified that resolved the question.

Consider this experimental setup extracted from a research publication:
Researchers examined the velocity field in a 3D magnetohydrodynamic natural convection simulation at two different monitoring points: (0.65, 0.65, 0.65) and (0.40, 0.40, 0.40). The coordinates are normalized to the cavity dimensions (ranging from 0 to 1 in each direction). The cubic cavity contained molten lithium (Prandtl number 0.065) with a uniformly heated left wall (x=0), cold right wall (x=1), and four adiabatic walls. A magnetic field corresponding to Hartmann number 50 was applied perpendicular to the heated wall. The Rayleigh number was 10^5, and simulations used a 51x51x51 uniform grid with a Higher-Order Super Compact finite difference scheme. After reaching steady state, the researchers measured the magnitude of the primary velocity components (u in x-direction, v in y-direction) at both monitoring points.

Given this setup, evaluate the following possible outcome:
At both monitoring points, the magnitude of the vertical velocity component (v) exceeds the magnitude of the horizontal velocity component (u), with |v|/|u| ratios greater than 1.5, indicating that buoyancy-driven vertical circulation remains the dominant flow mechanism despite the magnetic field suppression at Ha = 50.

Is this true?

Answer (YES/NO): NO